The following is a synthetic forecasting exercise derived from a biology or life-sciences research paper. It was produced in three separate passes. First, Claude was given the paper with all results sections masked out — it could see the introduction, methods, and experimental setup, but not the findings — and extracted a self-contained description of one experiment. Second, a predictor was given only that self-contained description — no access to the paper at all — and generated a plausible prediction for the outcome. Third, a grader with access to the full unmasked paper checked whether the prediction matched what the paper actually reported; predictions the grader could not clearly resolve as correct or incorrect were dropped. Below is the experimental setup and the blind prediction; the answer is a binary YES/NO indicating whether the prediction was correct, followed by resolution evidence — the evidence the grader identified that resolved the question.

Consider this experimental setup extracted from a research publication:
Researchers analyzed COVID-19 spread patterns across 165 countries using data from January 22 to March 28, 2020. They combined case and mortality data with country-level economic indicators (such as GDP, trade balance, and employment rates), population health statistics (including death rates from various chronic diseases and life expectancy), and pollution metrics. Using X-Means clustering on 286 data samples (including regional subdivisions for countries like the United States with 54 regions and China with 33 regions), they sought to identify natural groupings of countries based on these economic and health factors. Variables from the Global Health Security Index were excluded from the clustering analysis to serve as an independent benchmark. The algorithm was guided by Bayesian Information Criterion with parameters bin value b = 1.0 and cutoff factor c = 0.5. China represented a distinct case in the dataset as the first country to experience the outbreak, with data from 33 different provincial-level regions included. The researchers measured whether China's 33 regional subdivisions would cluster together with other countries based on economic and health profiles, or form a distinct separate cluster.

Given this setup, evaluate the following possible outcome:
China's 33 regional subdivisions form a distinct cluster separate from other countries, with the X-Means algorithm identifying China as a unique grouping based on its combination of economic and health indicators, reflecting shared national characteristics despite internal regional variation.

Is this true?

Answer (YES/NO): YES